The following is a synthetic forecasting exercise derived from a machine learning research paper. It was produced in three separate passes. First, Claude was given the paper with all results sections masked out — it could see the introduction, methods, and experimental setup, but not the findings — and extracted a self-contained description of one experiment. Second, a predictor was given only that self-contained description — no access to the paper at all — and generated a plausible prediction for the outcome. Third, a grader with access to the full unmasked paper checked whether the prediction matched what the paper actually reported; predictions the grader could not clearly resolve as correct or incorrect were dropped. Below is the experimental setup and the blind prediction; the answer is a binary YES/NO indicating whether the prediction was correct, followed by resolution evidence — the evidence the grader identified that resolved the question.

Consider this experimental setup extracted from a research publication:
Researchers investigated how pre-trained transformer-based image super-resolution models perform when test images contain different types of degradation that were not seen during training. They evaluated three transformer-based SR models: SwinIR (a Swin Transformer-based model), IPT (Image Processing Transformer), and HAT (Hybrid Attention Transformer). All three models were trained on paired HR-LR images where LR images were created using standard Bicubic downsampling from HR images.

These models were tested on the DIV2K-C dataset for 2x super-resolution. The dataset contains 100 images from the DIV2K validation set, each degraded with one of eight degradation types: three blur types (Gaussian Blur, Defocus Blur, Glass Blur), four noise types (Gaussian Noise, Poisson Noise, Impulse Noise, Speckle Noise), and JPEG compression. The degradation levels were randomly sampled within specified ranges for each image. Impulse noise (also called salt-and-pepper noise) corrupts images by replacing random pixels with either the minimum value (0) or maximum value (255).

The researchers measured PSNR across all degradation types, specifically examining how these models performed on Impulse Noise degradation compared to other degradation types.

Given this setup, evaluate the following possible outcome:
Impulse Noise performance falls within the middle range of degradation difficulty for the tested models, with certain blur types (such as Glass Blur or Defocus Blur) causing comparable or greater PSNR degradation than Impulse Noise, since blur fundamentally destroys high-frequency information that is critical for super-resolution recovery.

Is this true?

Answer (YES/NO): NO